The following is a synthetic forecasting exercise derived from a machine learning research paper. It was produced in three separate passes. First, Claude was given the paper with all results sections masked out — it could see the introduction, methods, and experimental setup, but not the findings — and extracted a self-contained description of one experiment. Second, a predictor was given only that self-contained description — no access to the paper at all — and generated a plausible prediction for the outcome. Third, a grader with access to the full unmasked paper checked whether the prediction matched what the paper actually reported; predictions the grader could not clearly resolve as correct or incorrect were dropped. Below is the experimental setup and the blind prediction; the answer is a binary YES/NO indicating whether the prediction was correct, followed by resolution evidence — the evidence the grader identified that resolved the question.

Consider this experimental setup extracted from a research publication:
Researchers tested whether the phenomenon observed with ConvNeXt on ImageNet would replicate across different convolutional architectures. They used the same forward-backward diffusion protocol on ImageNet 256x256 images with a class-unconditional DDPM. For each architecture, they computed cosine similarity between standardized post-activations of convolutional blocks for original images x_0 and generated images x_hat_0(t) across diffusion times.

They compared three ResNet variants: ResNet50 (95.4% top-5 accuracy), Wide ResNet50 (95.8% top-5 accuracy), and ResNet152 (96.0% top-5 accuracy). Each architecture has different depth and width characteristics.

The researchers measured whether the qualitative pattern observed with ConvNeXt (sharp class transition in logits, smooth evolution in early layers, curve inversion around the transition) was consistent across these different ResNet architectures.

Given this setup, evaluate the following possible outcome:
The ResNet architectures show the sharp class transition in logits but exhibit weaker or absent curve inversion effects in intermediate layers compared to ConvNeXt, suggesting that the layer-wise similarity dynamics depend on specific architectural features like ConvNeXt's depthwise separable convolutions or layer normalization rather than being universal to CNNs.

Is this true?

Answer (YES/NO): NO